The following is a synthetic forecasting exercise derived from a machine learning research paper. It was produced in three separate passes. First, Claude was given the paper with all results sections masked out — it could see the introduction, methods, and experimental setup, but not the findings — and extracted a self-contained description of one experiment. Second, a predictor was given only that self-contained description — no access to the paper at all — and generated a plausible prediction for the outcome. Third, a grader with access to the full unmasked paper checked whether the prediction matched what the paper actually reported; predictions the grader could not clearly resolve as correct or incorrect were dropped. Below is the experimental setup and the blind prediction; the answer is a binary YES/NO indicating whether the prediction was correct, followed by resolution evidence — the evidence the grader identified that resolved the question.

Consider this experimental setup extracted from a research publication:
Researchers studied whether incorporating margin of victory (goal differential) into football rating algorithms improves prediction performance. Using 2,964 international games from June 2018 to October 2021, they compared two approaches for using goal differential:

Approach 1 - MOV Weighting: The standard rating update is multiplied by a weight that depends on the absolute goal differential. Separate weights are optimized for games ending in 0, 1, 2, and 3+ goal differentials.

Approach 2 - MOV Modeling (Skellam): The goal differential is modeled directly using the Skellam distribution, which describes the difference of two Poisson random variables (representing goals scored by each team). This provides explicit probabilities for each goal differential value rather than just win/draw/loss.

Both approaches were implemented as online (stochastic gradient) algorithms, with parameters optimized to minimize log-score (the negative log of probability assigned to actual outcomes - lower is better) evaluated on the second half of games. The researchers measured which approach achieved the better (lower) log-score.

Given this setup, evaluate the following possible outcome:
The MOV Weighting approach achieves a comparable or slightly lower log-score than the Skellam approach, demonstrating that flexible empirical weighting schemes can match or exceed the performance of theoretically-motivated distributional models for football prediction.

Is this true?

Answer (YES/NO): NO